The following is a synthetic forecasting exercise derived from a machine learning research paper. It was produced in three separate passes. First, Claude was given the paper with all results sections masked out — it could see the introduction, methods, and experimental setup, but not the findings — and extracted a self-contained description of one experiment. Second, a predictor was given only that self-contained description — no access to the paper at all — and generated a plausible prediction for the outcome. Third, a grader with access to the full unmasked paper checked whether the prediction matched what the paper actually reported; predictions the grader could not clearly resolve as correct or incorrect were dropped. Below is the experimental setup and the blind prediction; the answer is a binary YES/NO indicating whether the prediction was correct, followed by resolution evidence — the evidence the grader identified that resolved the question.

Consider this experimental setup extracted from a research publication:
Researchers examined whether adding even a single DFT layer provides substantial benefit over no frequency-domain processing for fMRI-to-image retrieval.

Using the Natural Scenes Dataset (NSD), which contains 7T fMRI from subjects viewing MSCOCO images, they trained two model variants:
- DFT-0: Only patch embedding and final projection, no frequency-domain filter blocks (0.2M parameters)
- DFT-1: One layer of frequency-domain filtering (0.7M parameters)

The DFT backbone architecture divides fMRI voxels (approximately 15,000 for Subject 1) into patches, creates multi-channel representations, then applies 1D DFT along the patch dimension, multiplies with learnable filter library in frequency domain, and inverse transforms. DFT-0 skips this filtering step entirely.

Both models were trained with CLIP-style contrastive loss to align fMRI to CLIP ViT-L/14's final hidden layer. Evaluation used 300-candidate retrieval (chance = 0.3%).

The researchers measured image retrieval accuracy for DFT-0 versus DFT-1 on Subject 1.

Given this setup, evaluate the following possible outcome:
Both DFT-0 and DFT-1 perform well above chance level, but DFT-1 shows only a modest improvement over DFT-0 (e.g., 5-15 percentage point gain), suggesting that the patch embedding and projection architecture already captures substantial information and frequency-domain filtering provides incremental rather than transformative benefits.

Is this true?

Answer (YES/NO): NO